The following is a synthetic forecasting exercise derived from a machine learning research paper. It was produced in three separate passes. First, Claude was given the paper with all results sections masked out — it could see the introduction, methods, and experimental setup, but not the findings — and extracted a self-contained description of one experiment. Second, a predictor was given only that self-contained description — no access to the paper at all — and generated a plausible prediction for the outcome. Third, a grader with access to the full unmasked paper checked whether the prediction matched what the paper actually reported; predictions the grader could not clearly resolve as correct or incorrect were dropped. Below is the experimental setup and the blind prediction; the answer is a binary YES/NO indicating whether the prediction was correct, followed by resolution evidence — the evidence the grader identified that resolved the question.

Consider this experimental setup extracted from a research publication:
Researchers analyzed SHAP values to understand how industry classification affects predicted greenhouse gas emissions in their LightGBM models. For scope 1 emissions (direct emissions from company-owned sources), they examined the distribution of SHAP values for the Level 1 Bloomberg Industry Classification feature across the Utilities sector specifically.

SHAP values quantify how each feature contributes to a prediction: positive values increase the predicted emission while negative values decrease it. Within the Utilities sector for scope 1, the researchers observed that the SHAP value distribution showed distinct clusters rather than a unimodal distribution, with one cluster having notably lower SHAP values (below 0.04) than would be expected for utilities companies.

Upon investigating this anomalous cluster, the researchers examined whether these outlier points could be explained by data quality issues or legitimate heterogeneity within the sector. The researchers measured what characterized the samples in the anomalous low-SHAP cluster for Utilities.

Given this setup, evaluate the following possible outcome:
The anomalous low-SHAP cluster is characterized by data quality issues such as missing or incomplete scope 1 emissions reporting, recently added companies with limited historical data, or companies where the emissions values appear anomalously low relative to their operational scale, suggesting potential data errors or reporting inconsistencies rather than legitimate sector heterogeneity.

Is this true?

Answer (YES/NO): NO